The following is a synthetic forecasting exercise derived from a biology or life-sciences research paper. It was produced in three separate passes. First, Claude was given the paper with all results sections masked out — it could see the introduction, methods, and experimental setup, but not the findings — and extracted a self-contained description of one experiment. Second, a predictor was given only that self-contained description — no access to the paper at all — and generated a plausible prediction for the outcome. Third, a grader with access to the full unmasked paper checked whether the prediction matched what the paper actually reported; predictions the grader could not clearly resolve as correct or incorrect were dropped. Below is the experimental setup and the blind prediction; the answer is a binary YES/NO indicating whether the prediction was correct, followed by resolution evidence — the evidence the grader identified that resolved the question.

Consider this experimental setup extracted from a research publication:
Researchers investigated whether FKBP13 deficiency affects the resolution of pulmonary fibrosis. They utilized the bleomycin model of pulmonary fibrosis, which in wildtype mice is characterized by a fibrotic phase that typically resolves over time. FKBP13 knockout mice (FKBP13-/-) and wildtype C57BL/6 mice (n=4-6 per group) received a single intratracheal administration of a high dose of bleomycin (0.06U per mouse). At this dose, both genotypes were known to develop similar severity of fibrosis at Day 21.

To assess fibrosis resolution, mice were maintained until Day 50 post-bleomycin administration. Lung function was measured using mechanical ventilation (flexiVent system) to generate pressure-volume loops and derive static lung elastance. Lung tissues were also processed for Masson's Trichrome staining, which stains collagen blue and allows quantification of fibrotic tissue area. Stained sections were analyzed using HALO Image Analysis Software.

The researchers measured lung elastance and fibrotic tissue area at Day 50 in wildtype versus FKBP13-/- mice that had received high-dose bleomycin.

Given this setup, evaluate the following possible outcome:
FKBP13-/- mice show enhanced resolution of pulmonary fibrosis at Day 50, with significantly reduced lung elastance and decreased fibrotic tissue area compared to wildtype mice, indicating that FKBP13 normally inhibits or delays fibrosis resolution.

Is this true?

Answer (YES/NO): NO